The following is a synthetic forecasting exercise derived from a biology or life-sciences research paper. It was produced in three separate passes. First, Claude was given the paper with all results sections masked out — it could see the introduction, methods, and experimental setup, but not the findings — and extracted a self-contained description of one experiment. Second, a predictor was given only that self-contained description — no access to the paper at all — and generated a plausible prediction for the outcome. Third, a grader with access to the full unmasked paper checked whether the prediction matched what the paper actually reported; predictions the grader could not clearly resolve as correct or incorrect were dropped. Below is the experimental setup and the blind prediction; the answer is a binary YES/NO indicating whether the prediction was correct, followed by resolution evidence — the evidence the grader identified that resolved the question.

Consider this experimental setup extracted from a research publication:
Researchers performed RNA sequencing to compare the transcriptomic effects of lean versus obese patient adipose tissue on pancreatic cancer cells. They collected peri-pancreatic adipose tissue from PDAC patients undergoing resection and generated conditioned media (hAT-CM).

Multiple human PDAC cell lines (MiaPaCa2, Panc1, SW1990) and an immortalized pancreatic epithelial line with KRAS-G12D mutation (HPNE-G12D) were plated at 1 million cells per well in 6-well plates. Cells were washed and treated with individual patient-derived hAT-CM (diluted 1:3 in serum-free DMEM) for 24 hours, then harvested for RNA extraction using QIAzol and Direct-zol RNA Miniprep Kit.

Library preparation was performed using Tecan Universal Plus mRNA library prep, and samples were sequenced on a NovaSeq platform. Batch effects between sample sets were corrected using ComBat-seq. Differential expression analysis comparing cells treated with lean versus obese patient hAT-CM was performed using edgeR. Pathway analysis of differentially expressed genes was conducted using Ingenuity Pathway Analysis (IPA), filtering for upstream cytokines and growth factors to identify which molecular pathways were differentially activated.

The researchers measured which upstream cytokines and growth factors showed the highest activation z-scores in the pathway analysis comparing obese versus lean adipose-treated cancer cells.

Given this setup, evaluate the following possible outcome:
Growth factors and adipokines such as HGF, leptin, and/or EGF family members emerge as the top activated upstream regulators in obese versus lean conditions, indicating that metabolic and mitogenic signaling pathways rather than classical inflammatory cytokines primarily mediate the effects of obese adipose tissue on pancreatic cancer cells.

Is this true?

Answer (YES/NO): NO